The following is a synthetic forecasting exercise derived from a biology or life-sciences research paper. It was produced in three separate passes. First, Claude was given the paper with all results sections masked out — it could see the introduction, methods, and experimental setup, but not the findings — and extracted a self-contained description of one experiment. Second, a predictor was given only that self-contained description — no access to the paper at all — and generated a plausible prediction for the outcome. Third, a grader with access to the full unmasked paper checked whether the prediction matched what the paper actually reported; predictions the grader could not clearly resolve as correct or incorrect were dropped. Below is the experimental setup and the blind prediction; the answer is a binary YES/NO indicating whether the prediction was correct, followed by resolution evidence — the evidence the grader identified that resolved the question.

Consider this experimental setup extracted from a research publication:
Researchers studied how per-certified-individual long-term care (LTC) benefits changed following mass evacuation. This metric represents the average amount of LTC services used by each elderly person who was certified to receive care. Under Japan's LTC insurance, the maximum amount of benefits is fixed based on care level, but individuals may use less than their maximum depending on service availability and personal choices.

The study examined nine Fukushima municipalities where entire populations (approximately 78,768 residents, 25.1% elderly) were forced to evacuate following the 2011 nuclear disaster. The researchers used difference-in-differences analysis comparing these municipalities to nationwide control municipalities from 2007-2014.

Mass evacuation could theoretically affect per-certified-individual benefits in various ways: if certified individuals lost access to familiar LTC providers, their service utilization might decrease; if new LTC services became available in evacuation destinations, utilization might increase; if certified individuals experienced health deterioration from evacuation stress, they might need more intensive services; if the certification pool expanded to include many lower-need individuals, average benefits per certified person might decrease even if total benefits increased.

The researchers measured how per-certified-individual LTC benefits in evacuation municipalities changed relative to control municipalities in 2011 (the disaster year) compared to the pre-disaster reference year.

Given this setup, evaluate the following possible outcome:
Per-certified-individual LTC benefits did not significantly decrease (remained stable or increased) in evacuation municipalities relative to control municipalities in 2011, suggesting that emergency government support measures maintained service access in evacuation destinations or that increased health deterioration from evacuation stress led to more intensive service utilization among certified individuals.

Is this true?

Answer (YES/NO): NO